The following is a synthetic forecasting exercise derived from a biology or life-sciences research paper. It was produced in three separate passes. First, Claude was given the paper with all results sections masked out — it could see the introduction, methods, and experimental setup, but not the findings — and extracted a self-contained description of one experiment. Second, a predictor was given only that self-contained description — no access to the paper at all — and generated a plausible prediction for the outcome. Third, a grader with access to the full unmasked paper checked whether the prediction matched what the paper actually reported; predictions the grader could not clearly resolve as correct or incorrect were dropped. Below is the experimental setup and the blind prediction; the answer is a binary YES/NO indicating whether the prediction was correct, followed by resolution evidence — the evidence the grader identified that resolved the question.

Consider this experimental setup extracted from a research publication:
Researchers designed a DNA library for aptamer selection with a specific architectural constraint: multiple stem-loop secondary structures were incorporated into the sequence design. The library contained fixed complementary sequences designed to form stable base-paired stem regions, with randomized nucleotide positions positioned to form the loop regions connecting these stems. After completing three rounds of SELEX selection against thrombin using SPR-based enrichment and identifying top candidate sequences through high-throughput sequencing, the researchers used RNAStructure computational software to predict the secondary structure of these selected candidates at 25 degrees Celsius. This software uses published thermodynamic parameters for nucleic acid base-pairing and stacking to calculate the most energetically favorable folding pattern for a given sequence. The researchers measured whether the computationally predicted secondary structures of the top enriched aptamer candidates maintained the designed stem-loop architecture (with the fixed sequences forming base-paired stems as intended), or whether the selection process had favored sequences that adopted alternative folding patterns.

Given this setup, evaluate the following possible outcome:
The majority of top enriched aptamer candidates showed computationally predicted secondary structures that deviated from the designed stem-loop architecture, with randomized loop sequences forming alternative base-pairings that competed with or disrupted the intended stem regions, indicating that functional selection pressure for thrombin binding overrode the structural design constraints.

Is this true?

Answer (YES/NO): NO